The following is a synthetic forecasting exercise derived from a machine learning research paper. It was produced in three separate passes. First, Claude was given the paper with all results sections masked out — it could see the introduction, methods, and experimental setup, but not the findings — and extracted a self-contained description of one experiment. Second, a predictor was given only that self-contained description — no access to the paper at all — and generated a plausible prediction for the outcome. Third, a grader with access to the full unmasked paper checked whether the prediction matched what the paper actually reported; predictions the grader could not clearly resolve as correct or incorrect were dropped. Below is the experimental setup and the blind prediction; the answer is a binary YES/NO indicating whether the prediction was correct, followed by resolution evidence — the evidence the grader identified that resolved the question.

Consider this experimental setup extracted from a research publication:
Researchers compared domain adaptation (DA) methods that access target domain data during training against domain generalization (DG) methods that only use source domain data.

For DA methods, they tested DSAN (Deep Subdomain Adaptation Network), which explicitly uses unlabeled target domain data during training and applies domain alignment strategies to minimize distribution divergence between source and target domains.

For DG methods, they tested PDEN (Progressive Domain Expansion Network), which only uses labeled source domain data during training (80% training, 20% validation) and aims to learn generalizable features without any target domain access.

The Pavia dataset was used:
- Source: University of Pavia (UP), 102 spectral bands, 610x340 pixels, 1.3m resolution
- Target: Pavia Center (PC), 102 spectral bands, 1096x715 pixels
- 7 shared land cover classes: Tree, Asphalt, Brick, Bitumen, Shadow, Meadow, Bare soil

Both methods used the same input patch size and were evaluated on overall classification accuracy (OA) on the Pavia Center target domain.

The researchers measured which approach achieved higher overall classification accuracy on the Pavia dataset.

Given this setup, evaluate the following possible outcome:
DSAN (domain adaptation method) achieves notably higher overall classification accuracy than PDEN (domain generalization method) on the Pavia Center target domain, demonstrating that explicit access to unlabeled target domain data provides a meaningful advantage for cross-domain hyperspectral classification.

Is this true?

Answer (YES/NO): NO